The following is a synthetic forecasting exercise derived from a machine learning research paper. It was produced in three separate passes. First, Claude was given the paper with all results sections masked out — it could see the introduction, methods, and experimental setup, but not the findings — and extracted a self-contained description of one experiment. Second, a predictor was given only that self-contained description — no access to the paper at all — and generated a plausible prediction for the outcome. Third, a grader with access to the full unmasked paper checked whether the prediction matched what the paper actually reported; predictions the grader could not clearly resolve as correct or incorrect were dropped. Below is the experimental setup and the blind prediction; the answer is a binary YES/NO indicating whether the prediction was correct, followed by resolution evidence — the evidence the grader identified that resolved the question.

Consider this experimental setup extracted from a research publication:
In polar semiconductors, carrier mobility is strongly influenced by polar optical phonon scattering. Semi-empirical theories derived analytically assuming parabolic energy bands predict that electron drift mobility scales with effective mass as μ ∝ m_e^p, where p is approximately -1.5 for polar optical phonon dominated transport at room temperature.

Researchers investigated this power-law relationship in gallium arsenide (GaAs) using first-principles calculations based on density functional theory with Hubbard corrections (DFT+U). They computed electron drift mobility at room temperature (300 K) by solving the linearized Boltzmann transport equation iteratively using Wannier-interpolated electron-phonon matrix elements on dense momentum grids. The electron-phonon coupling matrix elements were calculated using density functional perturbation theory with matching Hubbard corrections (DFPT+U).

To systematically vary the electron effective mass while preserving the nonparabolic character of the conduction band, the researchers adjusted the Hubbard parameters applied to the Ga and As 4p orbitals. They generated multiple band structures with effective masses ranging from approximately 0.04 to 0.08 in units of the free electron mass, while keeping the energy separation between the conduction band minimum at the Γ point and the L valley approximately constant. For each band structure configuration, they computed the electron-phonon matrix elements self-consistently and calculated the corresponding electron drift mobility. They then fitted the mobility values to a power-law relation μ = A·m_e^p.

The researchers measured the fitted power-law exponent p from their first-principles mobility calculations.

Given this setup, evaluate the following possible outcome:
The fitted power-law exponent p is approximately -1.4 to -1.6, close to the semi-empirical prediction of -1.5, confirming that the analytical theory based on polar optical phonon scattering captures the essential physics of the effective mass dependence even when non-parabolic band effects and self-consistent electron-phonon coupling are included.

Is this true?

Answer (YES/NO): YES